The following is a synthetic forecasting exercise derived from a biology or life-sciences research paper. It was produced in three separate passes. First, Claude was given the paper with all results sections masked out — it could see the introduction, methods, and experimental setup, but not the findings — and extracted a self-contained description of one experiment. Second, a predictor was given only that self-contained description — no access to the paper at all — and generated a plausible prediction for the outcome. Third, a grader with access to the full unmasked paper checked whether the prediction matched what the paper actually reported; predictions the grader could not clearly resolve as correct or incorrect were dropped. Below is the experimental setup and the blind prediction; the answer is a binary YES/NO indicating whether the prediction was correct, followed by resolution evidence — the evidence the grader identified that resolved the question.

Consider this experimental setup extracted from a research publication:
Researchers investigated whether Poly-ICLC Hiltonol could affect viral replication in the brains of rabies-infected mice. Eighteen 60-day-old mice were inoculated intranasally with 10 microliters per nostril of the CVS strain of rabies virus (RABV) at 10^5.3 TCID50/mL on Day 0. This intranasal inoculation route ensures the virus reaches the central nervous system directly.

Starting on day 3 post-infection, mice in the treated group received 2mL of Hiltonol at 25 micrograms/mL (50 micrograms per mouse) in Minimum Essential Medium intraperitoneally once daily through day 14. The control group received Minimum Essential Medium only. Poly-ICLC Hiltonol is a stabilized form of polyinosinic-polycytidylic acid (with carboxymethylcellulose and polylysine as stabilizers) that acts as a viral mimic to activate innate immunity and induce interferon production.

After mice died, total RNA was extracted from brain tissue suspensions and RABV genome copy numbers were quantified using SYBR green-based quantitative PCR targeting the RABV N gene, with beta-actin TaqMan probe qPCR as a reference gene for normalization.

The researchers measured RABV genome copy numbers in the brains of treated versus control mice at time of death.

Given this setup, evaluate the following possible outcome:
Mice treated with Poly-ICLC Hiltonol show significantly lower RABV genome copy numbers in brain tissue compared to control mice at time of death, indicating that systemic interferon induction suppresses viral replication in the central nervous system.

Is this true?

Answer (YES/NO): NO